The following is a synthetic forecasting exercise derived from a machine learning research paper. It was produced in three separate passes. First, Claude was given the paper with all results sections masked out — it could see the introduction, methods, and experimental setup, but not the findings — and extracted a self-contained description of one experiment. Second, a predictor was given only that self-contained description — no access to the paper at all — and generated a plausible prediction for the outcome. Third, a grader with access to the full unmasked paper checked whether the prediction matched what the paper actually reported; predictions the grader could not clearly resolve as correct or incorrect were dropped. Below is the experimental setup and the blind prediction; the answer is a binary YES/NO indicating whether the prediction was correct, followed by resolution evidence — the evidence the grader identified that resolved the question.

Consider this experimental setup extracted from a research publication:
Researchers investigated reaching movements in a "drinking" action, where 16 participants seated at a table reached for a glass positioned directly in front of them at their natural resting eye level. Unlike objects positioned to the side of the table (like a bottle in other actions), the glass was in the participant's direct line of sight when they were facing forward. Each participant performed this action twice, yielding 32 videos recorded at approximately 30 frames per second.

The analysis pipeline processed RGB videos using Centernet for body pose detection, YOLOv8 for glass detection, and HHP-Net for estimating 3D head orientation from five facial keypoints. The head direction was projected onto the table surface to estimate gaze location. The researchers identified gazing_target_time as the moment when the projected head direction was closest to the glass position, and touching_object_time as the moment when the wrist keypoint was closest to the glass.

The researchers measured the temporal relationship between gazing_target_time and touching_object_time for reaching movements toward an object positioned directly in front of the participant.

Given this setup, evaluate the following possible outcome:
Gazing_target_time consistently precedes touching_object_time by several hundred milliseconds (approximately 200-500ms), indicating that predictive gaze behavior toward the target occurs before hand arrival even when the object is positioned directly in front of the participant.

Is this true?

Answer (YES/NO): NO